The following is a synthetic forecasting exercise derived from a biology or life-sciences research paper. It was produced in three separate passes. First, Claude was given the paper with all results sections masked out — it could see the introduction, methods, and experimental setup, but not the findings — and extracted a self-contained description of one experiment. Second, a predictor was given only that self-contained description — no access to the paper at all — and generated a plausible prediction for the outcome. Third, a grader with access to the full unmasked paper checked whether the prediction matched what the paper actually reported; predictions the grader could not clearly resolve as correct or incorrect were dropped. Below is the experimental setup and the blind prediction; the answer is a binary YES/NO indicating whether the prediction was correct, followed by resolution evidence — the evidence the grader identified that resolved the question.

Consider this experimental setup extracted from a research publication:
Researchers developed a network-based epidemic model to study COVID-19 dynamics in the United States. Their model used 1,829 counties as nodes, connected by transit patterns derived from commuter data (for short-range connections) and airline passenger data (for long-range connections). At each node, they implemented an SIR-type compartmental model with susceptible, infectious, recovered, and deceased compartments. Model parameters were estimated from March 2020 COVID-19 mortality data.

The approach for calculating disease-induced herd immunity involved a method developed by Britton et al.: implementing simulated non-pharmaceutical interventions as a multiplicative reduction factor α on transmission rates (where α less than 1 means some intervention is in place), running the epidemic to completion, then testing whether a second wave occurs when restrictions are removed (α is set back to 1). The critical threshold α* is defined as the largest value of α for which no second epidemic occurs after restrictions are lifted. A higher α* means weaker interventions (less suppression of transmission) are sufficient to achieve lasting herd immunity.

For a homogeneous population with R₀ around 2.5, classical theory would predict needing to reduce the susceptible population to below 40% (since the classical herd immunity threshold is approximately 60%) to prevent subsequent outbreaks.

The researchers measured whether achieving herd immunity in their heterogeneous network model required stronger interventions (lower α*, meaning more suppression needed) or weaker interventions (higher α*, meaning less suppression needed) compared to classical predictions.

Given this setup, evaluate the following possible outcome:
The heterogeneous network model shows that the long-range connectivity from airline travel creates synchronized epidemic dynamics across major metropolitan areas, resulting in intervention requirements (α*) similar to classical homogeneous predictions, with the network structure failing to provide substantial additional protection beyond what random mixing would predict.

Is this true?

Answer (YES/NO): NO